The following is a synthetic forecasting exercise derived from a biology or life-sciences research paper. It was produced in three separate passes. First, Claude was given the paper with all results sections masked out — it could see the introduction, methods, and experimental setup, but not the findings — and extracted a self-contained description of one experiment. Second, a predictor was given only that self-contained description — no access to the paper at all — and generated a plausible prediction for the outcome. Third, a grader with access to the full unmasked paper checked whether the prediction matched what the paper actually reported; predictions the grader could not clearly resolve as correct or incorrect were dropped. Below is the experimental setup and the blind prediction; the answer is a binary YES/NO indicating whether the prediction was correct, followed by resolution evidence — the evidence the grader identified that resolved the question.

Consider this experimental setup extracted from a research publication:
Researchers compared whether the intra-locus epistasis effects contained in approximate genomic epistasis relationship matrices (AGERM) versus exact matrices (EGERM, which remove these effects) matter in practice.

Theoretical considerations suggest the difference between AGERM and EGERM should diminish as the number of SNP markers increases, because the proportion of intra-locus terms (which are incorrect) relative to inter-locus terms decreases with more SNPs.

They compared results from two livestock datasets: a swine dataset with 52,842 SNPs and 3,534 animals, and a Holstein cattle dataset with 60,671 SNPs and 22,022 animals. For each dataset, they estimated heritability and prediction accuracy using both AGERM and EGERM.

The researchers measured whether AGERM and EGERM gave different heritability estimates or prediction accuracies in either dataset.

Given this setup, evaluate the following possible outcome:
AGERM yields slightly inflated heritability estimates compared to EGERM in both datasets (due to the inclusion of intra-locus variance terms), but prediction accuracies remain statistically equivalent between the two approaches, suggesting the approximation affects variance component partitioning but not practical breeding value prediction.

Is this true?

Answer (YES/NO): NO